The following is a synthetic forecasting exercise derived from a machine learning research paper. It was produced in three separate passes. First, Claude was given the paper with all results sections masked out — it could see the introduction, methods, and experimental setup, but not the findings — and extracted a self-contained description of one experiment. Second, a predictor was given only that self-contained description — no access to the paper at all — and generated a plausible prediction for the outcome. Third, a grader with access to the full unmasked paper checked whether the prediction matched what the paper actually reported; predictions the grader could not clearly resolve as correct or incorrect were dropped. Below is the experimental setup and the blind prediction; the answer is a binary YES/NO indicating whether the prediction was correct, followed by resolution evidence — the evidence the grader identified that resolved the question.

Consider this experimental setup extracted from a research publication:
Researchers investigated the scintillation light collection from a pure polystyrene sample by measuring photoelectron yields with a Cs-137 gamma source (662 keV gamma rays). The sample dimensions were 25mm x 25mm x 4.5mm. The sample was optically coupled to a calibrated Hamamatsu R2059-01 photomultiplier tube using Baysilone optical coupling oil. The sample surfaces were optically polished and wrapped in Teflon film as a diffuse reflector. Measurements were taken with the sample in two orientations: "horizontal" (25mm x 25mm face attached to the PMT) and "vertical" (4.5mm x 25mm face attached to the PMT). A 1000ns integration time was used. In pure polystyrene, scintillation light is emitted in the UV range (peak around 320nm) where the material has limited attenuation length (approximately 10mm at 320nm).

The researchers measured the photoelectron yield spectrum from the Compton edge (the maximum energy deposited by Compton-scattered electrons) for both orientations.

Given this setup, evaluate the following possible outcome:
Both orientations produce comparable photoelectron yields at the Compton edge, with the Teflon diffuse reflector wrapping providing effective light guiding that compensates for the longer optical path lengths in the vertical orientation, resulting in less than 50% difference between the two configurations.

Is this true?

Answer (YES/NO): NO